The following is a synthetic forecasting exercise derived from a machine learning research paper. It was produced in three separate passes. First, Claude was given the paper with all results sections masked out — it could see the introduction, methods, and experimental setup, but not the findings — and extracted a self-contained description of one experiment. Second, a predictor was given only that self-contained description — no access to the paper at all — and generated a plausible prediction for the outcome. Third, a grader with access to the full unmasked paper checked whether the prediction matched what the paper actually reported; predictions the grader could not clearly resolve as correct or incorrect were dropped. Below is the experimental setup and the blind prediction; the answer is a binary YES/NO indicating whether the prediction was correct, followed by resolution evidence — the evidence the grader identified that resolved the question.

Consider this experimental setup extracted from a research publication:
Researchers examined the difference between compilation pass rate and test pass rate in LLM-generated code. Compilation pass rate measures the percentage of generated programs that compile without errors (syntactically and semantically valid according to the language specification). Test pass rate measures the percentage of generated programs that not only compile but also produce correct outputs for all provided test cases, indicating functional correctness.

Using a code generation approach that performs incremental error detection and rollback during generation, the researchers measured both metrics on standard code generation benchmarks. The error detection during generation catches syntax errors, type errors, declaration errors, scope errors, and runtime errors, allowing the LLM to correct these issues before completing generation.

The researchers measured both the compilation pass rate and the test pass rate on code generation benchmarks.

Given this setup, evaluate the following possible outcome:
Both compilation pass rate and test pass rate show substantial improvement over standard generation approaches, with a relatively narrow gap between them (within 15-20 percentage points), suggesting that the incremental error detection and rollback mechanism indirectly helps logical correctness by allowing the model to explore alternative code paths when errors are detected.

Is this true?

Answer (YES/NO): NO